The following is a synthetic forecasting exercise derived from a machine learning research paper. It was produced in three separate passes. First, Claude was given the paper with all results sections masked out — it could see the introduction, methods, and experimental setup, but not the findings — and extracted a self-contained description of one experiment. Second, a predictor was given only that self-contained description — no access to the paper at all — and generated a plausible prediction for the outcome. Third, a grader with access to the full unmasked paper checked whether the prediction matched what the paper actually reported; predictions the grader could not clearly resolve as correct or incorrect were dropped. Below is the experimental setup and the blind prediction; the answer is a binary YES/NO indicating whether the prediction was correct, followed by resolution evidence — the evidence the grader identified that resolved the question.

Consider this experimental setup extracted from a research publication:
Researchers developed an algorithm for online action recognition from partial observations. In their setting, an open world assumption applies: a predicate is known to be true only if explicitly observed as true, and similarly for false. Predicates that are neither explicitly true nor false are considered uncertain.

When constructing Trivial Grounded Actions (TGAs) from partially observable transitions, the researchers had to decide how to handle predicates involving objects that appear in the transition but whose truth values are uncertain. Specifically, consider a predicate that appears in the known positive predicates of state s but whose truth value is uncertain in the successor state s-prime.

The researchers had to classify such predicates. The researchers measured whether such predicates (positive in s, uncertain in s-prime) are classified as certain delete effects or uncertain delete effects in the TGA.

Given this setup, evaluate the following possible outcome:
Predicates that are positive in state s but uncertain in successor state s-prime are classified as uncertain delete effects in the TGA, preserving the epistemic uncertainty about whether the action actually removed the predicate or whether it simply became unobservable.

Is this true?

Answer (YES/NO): YES